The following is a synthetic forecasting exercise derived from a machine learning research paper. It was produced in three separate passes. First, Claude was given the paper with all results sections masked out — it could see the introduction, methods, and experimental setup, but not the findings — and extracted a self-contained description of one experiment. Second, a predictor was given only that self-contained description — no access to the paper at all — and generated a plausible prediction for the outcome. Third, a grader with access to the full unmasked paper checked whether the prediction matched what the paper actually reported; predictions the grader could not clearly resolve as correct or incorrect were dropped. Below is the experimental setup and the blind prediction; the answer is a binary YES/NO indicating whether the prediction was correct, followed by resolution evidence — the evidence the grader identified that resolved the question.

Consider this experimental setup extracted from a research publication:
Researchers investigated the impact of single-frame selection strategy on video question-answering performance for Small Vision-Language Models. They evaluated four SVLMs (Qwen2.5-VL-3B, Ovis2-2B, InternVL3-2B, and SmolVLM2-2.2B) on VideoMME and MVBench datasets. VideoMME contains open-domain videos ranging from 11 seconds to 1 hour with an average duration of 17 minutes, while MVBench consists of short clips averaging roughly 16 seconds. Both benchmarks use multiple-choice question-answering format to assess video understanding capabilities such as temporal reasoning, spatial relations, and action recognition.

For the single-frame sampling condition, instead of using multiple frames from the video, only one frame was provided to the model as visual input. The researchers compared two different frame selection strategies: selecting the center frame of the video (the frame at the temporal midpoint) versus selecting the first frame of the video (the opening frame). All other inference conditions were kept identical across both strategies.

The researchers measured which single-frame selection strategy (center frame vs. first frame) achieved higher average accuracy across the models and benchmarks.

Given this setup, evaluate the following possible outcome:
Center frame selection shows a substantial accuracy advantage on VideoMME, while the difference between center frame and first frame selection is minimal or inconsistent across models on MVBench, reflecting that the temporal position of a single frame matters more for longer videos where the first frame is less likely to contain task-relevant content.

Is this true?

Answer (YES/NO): NO